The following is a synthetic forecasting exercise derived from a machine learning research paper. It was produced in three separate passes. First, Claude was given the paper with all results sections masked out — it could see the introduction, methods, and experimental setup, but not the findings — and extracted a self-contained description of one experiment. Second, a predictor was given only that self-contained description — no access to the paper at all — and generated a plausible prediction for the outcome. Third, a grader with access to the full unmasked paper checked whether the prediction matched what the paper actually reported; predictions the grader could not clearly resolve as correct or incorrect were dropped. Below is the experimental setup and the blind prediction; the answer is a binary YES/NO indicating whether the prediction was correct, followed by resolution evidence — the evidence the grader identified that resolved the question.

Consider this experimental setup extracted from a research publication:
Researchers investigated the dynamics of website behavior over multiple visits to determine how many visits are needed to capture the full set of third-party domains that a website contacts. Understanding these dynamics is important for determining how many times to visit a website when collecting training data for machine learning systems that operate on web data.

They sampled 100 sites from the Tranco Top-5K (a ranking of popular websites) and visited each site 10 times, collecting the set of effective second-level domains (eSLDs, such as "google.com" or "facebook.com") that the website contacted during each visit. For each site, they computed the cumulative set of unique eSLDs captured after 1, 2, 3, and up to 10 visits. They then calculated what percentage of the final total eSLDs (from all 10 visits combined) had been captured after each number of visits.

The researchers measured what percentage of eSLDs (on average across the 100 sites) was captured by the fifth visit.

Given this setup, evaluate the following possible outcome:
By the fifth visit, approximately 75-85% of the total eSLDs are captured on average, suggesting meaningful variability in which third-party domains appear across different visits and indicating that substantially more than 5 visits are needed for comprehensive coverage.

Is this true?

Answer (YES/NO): YES